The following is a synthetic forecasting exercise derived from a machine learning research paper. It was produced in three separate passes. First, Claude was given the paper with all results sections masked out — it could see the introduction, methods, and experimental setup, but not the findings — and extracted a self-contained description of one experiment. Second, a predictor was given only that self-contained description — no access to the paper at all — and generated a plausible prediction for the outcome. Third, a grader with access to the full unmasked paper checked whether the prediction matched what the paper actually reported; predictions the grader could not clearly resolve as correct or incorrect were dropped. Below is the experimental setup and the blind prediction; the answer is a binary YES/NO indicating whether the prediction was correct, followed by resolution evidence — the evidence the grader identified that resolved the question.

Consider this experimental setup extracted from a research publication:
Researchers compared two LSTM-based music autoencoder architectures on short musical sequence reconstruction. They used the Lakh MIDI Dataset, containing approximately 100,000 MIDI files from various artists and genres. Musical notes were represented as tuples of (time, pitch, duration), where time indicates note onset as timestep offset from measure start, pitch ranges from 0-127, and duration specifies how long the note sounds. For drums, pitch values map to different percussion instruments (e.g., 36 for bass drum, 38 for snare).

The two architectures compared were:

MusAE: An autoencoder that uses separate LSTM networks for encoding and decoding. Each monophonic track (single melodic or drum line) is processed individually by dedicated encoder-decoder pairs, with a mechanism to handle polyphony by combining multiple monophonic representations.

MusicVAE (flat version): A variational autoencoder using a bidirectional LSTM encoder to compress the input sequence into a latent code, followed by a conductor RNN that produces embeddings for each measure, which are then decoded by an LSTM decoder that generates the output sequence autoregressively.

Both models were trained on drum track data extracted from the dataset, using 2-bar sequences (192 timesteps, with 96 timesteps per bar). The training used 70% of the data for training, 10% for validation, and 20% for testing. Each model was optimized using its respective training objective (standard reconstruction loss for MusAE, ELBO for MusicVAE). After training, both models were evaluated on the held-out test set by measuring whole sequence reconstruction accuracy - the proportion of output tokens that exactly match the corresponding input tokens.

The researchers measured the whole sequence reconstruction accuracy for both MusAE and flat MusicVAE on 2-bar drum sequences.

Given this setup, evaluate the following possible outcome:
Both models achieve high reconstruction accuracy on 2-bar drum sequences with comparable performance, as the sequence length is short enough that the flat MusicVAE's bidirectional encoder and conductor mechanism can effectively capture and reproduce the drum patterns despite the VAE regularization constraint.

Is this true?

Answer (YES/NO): NO